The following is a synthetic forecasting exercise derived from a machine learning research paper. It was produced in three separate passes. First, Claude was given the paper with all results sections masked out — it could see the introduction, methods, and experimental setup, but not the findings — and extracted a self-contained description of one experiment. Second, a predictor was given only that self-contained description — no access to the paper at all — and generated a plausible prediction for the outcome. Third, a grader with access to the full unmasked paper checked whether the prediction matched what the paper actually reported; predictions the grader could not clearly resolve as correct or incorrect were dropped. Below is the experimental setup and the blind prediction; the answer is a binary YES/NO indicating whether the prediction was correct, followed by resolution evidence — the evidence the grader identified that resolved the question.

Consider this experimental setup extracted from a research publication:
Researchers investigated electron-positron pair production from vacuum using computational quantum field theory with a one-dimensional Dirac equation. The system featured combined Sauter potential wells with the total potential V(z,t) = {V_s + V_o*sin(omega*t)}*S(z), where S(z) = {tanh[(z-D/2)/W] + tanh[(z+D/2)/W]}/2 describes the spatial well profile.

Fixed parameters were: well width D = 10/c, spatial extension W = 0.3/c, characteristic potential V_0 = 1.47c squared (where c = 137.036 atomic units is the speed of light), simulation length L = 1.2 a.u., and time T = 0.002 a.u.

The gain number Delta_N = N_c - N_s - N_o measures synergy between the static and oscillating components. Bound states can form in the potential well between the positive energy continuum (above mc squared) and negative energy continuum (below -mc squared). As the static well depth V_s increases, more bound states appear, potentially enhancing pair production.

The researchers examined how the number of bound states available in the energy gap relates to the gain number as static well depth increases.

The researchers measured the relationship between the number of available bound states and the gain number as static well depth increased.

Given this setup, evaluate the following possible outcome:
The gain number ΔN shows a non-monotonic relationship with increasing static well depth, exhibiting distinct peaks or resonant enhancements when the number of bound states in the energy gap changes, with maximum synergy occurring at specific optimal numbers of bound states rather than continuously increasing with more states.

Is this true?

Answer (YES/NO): YES